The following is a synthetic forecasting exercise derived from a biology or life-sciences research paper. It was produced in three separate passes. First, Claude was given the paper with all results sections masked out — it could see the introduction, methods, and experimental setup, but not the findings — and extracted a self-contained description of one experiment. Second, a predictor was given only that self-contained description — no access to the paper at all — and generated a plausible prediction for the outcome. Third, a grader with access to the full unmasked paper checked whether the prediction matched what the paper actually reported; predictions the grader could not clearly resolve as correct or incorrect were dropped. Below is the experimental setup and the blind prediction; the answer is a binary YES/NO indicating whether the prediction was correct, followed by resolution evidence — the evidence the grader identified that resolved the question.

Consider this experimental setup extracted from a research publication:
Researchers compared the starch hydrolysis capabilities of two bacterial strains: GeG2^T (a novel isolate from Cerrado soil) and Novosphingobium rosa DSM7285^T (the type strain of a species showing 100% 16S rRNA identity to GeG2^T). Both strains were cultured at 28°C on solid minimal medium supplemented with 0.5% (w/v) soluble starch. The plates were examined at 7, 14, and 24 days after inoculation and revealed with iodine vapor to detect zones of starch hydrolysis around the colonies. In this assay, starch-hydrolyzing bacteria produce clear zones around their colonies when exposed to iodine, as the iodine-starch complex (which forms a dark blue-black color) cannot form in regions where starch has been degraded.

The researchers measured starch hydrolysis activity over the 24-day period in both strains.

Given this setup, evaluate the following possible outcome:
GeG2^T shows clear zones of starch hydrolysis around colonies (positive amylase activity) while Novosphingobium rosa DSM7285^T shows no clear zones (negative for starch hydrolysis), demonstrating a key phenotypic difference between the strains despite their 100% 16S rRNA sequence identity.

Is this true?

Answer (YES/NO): YES